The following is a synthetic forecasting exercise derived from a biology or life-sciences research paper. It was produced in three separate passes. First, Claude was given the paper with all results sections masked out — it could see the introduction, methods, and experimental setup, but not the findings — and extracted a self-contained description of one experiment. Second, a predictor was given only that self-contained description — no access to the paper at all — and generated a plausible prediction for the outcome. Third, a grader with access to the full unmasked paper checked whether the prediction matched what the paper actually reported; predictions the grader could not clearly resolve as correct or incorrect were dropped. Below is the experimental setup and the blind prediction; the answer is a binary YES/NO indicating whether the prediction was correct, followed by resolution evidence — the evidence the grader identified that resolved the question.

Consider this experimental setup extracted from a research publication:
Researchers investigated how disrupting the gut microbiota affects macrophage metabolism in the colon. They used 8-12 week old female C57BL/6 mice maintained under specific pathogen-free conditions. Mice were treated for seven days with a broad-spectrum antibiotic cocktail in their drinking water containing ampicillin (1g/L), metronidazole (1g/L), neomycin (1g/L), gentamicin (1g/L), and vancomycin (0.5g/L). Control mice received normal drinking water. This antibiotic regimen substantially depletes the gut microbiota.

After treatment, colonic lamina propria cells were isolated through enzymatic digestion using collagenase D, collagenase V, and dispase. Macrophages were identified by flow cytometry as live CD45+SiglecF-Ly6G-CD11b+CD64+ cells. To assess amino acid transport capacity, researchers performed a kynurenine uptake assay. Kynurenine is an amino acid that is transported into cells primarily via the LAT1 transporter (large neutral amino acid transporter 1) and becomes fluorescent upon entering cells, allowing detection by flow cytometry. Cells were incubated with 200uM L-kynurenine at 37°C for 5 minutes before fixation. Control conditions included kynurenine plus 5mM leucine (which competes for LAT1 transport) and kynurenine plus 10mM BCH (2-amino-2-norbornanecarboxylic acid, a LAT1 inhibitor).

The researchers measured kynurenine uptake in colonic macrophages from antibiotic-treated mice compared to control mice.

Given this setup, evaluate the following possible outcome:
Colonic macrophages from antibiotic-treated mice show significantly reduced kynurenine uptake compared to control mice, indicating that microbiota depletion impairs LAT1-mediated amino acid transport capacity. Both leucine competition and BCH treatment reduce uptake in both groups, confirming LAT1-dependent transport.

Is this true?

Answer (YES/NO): NO